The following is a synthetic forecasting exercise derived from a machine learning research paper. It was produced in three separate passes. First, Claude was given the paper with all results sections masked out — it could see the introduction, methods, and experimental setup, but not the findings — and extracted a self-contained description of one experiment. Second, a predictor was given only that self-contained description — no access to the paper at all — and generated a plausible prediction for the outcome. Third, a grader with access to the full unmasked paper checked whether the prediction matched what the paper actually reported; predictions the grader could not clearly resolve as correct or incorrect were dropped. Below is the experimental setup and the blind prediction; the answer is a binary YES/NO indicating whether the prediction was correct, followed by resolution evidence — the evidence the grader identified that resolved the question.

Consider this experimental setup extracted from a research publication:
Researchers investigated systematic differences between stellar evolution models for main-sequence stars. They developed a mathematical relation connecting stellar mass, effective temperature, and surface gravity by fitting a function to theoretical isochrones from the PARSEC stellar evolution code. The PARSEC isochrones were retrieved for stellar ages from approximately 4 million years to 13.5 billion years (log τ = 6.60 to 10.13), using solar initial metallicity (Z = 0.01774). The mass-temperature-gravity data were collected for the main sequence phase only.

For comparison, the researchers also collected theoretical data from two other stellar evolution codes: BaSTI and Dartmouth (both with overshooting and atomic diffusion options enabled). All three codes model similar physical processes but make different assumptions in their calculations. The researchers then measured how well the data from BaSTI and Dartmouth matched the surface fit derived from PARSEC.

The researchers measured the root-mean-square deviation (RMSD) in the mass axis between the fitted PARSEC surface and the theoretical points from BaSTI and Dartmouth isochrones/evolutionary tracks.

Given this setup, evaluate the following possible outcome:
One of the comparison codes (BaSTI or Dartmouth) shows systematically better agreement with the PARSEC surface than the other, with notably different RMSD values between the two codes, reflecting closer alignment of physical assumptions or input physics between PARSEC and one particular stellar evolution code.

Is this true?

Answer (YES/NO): NO